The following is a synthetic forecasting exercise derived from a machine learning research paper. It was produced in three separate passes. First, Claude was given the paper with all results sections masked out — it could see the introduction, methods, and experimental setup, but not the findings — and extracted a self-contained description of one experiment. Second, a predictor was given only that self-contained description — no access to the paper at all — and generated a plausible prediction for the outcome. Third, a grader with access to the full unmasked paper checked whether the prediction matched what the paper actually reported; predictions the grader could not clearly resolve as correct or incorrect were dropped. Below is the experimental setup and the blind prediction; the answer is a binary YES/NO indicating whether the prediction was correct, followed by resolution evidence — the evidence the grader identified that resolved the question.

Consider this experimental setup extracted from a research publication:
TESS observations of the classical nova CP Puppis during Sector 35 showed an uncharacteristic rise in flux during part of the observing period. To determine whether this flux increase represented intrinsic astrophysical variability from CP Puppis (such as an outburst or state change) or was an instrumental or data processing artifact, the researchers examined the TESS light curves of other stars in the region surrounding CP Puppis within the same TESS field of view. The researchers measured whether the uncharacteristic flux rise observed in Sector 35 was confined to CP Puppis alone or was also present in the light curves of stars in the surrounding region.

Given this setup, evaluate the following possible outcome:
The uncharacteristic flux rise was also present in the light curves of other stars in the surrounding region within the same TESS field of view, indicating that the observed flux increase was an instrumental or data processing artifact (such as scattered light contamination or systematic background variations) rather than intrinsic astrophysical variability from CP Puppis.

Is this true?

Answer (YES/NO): YES